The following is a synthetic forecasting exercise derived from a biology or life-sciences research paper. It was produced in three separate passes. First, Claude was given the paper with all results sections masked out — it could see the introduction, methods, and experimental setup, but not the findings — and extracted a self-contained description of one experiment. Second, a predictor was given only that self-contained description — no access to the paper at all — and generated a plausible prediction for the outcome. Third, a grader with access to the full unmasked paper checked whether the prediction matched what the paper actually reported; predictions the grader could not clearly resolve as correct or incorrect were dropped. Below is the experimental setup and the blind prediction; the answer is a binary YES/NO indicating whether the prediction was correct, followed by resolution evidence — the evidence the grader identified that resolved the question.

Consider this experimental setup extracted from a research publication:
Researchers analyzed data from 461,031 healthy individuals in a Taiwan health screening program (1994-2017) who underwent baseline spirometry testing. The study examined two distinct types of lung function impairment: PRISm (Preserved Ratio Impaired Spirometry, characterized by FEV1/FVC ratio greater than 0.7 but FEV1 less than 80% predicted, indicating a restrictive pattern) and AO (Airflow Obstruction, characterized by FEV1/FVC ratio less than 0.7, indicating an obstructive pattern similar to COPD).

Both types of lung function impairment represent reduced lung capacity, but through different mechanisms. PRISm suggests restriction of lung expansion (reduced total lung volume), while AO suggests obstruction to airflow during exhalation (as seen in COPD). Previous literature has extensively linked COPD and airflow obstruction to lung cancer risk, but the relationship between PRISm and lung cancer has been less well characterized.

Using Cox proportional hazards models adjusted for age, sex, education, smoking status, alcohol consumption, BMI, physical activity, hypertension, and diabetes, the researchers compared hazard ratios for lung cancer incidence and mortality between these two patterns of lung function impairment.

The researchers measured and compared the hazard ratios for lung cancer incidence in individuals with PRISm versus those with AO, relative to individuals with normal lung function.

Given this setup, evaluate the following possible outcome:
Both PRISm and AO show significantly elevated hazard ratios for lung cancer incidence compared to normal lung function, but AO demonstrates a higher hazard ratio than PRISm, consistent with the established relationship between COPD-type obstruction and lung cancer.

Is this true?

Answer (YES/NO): YES